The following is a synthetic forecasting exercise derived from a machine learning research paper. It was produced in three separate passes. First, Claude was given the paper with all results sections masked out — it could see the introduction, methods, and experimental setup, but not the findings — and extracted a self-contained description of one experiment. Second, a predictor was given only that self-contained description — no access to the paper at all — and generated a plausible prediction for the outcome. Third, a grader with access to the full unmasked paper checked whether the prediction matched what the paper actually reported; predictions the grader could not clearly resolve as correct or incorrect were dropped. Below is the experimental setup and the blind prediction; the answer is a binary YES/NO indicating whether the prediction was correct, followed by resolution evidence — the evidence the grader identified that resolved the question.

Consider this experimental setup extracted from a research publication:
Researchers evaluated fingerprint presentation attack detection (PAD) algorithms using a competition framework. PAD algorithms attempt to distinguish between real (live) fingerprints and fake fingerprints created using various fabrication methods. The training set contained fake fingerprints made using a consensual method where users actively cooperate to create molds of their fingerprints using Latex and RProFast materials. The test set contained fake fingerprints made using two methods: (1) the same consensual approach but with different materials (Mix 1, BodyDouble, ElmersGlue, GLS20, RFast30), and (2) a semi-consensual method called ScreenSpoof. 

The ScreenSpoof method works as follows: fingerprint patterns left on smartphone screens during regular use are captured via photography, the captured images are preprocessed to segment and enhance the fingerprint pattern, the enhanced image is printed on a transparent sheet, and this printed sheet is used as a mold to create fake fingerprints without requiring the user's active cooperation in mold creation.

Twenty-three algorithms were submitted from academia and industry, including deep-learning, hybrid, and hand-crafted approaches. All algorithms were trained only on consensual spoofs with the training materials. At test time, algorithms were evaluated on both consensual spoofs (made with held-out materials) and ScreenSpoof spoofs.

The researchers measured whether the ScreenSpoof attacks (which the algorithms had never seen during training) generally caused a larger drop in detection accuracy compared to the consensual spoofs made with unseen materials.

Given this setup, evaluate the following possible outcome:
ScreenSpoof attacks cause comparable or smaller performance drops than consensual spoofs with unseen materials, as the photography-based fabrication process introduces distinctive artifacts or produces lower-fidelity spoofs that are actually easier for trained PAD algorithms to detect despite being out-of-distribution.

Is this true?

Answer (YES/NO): NO